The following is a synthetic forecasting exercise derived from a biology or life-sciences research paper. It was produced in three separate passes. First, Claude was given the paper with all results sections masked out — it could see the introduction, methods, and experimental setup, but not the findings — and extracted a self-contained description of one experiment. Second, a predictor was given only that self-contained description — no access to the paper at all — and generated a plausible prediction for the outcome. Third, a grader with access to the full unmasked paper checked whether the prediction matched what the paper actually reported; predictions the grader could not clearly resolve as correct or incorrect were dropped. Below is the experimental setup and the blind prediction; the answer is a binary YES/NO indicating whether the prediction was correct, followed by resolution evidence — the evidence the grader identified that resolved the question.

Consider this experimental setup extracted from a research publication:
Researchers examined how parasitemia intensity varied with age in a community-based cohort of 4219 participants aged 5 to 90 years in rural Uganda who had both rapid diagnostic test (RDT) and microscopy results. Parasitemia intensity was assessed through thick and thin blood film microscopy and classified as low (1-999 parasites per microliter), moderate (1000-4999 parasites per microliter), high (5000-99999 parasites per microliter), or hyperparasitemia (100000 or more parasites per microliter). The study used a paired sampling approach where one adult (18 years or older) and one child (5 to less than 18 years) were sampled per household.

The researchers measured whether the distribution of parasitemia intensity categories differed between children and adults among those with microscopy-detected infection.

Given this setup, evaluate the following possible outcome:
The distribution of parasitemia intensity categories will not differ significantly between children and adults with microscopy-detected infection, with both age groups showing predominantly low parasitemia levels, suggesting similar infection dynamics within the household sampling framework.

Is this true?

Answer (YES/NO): NO